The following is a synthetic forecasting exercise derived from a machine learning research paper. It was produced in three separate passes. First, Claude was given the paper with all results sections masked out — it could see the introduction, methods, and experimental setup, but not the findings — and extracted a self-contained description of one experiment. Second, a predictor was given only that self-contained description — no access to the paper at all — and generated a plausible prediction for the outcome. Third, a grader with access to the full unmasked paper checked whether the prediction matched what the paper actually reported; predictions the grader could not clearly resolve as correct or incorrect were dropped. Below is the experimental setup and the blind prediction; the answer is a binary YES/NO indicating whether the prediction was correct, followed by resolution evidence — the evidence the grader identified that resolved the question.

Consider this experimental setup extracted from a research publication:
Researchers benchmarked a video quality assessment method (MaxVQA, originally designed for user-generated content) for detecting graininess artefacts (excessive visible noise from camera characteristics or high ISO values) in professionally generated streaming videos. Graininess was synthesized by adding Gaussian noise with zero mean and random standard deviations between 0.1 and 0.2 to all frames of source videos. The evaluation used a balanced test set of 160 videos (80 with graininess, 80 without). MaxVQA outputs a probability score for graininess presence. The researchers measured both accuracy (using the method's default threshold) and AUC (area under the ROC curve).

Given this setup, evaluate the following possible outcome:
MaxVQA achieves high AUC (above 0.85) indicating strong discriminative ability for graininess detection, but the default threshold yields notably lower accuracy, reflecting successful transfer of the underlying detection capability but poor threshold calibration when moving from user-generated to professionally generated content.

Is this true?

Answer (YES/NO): NO